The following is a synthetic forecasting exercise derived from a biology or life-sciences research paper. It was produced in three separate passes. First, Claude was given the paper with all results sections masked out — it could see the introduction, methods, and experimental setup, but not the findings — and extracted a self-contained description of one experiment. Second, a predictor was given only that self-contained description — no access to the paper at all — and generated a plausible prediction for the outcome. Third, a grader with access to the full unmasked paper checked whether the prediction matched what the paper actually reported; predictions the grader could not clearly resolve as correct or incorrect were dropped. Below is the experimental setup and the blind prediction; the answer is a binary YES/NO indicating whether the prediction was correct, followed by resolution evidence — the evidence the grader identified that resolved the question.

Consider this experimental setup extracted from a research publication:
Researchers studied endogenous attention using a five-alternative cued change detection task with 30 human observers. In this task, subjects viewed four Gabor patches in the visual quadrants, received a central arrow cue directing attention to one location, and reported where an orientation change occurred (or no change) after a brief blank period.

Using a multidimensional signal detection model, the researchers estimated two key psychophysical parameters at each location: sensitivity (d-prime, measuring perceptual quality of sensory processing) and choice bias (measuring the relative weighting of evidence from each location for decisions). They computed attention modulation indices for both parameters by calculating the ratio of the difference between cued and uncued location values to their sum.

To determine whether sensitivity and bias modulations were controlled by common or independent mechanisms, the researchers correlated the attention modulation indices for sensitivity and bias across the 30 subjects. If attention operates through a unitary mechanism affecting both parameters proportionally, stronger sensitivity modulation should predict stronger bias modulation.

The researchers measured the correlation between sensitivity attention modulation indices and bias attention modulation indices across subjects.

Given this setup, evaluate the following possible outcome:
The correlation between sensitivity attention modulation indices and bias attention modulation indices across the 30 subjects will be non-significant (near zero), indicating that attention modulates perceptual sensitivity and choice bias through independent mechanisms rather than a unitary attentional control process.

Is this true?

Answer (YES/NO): YES